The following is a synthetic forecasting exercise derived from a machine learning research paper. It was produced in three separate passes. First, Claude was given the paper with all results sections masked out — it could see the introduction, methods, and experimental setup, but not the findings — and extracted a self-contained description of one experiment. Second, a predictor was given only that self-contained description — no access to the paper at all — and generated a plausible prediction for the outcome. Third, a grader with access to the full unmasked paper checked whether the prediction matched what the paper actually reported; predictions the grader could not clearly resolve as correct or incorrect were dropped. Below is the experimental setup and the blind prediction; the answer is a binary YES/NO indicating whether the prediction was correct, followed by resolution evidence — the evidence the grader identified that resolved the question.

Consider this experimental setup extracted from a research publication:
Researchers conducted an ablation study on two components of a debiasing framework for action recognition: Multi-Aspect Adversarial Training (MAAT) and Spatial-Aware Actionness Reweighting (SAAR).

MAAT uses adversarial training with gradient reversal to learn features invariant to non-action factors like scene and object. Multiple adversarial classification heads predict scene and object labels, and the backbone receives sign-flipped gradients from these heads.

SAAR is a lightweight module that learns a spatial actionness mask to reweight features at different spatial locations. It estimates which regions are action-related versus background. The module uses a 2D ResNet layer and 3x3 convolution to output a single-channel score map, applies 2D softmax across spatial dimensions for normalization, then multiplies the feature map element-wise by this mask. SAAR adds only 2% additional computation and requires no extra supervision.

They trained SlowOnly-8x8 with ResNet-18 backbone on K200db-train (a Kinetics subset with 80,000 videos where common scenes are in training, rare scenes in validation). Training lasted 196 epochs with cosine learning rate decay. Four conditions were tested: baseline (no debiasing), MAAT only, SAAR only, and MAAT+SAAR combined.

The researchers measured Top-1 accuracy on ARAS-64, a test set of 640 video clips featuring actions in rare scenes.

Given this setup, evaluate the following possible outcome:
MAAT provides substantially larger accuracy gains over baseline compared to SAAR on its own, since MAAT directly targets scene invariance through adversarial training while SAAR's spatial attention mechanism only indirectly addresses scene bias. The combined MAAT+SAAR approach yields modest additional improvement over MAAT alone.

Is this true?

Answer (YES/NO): NO